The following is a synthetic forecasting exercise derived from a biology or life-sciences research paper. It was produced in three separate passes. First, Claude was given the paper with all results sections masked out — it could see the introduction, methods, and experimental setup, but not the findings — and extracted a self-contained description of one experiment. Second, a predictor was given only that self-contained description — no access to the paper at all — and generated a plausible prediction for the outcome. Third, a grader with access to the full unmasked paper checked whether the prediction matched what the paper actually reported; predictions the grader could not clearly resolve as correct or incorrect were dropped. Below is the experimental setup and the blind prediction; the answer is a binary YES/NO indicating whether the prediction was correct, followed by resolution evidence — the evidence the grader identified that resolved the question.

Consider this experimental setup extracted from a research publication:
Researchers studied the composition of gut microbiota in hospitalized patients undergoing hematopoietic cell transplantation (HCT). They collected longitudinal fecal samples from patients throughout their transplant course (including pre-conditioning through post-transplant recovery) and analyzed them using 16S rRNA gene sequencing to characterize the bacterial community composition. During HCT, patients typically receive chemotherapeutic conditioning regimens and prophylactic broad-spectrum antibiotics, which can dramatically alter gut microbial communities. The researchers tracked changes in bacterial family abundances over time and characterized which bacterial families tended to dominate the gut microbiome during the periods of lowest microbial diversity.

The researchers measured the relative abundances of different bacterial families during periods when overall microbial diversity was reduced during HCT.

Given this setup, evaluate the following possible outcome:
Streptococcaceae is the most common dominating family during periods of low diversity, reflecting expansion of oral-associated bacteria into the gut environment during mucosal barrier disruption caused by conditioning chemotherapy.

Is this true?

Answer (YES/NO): NO